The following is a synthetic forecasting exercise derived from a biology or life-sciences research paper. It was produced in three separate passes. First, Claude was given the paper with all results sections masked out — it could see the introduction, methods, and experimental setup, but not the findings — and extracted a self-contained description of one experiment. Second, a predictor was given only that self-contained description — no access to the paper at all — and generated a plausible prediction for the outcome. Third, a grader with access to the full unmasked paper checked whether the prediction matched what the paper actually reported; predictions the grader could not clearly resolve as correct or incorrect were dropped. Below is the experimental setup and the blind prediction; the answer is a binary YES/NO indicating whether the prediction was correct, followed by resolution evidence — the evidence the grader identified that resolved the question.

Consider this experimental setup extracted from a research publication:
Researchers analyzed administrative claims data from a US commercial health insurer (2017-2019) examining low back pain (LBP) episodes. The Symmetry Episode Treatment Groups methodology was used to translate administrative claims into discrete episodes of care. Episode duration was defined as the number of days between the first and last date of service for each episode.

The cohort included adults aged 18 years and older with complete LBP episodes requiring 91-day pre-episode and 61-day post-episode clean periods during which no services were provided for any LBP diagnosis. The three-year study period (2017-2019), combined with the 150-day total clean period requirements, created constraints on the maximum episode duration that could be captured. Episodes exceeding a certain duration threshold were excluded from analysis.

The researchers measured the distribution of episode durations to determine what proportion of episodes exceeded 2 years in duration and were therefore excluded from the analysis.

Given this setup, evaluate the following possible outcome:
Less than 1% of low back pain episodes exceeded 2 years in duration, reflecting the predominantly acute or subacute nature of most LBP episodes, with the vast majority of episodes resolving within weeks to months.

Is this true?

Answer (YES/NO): YES